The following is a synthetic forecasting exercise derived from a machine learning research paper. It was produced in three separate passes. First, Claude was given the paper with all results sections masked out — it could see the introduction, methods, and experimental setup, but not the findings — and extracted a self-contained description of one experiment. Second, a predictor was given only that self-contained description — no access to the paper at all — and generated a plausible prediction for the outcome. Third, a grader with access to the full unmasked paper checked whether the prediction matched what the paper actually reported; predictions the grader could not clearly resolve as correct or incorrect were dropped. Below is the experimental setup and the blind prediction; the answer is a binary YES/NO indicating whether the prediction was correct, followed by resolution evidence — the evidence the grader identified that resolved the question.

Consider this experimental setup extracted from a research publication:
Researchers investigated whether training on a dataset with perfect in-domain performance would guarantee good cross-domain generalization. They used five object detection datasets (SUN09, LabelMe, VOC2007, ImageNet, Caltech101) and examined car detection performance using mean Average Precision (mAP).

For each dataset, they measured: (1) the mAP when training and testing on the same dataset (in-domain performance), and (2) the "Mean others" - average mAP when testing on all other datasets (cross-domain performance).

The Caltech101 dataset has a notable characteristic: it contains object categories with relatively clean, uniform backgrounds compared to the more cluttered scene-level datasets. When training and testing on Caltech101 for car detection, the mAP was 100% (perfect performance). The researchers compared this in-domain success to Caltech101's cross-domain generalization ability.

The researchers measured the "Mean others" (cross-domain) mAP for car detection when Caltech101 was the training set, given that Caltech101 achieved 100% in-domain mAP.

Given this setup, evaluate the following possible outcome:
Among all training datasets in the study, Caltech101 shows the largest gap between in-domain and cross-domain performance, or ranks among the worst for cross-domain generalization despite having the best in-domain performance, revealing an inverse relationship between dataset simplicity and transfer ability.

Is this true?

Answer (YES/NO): YES